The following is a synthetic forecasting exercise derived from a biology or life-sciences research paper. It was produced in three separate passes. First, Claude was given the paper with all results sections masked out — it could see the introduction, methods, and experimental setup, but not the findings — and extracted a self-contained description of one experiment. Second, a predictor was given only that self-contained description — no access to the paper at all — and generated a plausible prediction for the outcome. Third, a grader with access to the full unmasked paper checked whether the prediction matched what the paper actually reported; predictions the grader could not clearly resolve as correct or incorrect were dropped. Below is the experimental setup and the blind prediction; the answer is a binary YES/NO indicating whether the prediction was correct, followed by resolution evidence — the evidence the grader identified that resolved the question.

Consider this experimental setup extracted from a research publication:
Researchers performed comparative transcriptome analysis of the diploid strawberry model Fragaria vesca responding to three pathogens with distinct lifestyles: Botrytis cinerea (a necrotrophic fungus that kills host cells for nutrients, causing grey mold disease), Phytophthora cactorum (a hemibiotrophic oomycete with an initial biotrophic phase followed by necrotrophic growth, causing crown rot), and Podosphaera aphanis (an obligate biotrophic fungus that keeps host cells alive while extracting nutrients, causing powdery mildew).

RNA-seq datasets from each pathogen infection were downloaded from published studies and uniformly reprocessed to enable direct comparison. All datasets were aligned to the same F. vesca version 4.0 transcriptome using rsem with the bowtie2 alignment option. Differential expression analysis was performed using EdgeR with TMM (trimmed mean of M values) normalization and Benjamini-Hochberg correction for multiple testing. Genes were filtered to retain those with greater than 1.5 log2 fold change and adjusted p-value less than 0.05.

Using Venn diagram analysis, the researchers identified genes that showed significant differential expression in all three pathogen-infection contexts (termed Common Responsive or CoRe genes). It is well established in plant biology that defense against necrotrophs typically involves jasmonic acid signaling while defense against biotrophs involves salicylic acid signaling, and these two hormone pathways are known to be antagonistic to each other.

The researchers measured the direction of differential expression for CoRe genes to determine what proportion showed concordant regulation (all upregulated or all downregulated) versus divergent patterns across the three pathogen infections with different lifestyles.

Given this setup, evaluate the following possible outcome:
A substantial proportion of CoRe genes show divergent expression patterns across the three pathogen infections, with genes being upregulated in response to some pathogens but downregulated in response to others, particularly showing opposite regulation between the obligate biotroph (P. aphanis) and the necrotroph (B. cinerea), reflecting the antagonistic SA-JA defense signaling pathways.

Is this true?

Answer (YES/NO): NO